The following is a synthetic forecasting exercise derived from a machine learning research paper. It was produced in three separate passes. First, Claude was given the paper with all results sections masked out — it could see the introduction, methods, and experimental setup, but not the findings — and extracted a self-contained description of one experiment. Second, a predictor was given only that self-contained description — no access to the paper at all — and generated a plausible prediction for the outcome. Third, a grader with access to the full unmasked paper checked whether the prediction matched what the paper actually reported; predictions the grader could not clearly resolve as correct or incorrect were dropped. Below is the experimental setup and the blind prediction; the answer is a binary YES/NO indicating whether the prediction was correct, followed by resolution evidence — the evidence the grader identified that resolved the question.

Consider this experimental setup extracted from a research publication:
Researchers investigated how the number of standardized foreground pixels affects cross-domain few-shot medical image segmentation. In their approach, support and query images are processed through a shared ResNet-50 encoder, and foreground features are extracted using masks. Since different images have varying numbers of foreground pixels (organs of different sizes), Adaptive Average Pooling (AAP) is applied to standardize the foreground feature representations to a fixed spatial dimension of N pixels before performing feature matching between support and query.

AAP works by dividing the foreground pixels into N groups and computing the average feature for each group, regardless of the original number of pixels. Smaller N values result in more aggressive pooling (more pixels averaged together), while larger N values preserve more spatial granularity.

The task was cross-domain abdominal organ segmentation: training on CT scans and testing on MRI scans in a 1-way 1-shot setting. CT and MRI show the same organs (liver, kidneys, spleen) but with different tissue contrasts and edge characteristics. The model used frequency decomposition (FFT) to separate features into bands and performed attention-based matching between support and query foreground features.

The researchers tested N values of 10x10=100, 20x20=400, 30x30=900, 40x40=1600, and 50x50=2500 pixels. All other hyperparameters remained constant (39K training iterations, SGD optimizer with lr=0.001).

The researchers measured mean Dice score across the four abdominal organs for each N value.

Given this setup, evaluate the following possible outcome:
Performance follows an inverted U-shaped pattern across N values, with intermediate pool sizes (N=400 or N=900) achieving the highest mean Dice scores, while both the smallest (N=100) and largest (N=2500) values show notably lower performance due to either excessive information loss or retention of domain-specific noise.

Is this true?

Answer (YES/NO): NO